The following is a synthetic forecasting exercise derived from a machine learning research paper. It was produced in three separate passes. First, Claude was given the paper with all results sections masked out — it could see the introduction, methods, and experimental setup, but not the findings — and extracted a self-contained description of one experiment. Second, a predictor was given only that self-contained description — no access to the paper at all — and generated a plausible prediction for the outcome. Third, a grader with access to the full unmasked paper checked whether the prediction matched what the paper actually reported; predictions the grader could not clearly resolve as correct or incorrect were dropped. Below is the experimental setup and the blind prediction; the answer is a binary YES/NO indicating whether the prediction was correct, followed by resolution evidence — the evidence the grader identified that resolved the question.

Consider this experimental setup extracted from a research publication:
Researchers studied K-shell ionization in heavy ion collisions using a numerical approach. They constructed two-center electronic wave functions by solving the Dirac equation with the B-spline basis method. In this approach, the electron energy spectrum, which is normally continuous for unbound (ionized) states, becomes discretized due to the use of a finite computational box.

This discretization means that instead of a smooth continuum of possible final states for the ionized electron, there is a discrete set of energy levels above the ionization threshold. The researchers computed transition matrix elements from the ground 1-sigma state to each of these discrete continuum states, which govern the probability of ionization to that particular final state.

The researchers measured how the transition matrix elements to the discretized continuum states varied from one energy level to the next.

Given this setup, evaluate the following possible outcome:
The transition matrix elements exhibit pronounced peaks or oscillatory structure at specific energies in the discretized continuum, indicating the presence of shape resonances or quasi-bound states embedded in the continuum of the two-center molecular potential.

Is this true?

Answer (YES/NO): NO